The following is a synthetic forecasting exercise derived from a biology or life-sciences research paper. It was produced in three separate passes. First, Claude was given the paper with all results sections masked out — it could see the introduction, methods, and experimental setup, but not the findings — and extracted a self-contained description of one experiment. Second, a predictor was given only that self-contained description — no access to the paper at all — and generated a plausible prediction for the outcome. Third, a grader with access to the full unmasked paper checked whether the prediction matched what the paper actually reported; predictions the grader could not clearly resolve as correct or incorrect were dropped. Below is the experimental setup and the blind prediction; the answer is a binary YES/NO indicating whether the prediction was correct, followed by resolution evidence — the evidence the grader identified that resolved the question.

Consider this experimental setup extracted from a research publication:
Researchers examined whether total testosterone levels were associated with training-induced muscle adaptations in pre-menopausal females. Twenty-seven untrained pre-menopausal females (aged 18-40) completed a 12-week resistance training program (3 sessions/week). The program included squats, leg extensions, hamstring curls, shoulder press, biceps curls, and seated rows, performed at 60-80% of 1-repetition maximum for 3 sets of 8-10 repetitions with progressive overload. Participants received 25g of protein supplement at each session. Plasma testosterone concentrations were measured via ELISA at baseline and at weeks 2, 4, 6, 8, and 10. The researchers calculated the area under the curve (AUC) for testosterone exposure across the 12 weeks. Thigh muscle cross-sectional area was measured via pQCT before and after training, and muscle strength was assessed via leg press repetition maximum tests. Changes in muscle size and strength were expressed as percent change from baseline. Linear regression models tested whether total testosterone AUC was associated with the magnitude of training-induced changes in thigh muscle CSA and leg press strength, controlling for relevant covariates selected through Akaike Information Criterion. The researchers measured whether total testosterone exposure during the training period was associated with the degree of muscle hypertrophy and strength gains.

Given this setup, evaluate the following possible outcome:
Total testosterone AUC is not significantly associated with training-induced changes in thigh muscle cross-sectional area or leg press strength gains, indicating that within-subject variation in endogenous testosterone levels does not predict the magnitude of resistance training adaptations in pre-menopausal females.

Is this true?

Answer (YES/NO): YES